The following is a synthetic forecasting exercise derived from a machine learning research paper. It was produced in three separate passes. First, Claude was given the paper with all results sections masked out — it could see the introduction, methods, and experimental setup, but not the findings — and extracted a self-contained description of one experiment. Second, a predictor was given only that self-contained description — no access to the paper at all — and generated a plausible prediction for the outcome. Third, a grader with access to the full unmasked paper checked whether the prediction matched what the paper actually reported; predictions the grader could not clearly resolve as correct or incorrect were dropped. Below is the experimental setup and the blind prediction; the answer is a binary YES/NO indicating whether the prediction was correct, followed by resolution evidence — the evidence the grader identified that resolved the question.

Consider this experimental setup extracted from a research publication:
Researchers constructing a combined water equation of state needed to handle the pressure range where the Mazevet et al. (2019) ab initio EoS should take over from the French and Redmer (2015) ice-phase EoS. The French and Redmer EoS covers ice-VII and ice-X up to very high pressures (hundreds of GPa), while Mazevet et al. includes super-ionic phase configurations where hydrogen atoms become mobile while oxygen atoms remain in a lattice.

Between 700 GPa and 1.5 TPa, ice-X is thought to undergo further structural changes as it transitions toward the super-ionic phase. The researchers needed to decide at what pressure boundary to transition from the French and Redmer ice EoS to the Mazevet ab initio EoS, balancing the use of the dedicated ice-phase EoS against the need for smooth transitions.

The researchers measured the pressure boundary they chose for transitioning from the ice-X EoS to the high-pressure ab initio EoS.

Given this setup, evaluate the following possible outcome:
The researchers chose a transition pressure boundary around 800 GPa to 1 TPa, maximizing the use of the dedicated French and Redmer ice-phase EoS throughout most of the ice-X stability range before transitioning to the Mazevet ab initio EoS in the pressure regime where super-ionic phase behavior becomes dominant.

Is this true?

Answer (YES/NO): NO